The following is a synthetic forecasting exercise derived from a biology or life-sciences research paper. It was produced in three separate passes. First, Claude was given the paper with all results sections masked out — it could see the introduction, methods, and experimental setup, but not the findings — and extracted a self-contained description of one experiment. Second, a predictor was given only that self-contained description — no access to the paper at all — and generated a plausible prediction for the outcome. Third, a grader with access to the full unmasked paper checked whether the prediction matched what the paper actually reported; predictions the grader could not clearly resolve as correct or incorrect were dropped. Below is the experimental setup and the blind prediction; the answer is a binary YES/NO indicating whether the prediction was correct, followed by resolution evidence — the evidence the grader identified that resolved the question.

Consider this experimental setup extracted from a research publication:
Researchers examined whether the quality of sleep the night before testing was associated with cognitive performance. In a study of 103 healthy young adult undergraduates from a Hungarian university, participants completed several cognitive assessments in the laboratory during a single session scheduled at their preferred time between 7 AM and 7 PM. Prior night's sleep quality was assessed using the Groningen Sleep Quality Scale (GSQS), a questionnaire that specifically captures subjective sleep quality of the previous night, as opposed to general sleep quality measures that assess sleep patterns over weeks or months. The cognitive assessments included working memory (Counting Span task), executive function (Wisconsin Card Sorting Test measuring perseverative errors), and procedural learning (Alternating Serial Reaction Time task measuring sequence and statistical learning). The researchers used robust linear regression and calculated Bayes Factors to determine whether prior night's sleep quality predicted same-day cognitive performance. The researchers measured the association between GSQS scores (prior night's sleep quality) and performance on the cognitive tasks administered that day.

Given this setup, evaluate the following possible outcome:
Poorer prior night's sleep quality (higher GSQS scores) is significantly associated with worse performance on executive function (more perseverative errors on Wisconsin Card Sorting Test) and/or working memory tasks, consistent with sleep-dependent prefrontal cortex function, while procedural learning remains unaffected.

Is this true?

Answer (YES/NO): NO